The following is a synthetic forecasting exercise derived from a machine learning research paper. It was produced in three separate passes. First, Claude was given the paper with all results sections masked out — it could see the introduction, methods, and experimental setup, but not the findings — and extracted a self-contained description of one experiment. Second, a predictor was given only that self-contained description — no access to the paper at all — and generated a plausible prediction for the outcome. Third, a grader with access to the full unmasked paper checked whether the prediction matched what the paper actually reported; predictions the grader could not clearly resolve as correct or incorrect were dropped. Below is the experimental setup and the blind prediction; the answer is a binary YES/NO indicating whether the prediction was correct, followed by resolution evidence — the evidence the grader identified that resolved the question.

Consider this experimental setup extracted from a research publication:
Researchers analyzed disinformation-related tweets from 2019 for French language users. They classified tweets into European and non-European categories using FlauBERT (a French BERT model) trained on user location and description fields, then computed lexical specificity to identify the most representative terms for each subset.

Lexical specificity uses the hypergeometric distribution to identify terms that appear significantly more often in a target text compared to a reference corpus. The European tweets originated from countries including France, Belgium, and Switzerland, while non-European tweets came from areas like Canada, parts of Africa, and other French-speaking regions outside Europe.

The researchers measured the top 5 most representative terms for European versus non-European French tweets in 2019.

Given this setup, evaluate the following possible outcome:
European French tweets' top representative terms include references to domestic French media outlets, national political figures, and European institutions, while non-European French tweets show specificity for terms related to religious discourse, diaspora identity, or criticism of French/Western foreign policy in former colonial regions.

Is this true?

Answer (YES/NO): NO